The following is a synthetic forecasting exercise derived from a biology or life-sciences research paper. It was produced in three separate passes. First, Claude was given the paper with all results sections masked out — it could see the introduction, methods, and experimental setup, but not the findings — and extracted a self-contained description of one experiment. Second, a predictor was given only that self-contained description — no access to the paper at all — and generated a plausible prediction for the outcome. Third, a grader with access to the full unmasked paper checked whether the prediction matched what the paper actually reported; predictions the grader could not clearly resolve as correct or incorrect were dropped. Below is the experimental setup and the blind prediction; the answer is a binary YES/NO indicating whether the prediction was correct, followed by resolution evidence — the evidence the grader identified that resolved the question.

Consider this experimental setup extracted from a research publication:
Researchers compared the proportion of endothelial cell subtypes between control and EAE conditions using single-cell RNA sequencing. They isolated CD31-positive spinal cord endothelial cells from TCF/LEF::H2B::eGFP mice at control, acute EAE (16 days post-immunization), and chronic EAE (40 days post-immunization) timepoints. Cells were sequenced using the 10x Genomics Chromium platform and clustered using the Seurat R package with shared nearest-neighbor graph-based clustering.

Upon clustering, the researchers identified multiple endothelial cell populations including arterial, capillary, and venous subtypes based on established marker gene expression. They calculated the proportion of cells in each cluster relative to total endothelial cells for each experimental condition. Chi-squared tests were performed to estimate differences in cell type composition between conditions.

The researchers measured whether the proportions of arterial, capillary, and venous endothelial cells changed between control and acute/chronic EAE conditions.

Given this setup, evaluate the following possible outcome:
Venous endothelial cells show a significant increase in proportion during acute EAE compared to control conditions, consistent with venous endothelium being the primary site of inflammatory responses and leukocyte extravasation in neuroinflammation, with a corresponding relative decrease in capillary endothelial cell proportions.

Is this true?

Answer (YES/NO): NO